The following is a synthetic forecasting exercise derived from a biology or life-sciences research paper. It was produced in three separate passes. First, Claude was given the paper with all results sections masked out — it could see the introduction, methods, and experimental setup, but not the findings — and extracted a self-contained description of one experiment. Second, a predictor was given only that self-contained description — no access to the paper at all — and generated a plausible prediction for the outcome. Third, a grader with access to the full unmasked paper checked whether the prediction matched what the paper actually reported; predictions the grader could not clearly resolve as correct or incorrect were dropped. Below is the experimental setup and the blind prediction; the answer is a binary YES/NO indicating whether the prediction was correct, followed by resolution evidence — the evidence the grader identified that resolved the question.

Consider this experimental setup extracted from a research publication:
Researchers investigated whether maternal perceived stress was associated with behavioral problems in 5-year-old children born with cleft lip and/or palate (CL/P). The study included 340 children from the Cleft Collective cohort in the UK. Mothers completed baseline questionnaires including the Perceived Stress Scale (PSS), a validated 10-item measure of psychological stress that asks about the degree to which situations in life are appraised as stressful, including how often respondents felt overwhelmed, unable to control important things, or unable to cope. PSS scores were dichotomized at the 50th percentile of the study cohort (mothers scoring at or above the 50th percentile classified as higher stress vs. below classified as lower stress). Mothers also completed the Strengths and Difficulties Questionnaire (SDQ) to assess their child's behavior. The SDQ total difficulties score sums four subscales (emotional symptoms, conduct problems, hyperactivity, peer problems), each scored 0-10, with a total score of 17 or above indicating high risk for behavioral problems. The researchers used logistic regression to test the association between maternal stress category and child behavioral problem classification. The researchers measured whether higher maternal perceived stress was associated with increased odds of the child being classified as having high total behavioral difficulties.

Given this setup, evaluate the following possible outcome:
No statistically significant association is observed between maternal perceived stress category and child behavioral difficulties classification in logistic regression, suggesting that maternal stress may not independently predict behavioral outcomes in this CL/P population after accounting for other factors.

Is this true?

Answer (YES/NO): NO